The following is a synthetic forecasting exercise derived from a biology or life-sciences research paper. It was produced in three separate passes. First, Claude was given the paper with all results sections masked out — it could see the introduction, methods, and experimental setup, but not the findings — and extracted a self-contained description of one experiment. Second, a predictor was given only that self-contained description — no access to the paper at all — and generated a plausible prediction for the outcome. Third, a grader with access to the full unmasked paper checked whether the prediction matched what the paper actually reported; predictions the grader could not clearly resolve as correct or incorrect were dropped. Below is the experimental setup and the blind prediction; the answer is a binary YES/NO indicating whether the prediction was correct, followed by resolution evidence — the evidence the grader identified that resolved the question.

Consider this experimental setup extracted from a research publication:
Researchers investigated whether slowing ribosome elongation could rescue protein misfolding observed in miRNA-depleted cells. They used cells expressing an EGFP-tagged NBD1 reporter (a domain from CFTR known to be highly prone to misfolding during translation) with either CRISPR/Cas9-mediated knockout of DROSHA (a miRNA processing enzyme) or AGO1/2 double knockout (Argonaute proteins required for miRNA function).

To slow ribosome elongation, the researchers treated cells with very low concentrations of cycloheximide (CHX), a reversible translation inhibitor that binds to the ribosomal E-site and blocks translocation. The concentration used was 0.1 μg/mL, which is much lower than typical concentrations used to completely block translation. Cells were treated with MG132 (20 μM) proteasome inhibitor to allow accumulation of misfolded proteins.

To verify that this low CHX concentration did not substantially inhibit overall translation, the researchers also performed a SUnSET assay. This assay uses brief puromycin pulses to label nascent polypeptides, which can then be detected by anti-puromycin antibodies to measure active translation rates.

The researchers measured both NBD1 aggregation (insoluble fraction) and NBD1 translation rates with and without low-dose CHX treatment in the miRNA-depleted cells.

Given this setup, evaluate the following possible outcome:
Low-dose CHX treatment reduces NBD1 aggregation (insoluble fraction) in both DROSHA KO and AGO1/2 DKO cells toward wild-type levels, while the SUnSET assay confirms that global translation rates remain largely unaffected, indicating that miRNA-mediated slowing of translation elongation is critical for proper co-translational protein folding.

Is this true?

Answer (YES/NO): YES